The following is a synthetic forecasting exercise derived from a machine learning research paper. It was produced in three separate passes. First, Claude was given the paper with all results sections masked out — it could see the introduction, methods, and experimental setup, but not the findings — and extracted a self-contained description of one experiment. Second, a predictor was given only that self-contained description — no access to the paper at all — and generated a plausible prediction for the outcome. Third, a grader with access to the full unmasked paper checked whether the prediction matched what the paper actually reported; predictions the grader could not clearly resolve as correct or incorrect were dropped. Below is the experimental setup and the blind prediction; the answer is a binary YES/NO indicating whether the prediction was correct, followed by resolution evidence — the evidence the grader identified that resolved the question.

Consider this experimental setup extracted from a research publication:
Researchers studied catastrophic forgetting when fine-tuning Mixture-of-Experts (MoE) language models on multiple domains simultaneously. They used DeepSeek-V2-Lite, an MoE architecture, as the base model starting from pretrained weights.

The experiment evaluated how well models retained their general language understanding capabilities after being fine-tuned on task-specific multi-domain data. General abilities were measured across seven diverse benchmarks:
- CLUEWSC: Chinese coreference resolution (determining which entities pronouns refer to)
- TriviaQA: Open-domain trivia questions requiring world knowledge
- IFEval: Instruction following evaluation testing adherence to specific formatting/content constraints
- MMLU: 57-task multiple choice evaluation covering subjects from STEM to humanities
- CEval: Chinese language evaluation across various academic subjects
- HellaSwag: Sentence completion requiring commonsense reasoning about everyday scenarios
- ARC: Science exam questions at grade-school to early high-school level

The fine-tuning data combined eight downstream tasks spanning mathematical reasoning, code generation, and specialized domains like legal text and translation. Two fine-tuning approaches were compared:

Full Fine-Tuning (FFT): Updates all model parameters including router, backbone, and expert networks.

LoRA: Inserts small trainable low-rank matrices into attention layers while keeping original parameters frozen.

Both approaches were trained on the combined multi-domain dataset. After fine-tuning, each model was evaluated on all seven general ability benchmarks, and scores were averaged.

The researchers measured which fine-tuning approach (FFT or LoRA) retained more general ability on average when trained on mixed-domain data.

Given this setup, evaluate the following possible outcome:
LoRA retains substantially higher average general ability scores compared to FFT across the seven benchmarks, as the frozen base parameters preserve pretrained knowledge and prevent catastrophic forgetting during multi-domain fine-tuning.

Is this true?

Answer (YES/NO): NO